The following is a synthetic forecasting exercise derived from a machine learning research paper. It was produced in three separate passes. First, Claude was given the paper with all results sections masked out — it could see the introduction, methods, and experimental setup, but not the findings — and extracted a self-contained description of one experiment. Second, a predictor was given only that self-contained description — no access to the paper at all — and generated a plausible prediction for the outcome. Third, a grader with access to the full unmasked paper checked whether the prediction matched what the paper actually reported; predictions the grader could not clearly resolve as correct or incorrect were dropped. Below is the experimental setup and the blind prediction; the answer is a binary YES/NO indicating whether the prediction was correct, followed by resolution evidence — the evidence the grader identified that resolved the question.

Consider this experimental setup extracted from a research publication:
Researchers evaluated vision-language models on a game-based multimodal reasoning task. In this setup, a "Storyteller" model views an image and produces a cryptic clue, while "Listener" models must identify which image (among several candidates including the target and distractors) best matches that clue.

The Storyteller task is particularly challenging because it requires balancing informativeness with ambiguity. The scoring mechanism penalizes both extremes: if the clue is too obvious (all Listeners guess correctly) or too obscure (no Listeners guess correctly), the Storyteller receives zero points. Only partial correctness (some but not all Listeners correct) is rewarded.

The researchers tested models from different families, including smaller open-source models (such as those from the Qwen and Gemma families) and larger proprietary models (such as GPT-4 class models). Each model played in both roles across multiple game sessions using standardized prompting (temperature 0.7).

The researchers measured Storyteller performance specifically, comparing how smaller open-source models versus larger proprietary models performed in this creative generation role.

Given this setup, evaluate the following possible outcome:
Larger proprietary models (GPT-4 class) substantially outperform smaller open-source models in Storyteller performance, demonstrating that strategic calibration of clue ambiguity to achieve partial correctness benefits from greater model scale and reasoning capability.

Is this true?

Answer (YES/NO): NO